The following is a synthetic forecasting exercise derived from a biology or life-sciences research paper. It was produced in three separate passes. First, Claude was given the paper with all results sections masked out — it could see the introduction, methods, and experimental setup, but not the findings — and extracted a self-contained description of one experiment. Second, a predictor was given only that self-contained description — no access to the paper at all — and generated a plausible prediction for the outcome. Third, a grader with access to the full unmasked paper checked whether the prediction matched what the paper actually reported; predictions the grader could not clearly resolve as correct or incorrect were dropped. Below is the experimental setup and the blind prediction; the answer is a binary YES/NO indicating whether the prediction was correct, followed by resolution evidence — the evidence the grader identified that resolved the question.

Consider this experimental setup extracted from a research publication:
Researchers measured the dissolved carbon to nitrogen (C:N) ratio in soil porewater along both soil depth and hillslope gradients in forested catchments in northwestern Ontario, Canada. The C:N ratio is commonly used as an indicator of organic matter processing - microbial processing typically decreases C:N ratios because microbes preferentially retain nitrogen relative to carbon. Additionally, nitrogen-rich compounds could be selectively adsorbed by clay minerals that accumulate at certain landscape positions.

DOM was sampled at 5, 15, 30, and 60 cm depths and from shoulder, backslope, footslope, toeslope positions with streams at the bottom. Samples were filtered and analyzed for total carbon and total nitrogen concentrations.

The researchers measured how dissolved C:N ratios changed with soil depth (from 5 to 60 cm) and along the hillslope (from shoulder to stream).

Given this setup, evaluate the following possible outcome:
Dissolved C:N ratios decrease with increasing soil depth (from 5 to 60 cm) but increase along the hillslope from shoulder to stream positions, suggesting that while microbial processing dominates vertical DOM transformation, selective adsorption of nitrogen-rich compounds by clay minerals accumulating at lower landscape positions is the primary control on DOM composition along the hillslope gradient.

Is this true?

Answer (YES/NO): NO